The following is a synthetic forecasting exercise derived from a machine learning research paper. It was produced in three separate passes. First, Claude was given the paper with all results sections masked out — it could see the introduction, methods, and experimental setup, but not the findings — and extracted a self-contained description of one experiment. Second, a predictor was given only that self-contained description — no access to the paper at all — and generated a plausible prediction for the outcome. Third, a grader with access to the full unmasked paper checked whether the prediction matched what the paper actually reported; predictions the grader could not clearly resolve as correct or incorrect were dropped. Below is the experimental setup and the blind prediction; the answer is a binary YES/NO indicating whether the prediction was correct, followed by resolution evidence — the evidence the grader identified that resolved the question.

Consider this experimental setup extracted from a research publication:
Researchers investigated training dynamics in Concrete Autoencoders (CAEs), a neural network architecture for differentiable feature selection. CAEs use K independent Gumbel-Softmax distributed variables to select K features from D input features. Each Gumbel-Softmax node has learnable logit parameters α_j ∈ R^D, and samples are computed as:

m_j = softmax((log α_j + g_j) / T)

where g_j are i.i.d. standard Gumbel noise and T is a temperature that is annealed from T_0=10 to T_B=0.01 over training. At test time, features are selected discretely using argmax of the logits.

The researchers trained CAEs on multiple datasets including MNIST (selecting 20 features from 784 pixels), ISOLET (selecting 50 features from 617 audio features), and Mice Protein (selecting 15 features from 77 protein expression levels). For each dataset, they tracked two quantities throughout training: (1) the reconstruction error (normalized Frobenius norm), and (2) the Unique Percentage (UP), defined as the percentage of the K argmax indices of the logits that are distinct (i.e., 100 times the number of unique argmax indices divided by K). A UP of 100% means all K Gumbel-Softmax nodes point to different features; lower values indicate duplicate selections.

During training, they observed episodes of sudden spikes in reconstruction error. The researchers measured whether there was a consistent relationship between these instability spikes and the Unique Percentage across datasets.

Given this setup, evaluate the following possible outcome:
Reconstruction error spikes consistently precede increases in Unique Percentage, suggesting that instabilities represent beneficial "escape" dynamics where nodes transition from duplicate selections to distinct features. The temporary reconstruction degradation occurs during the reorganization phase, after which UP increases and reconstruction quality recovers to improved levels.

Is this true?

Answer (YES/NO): NO